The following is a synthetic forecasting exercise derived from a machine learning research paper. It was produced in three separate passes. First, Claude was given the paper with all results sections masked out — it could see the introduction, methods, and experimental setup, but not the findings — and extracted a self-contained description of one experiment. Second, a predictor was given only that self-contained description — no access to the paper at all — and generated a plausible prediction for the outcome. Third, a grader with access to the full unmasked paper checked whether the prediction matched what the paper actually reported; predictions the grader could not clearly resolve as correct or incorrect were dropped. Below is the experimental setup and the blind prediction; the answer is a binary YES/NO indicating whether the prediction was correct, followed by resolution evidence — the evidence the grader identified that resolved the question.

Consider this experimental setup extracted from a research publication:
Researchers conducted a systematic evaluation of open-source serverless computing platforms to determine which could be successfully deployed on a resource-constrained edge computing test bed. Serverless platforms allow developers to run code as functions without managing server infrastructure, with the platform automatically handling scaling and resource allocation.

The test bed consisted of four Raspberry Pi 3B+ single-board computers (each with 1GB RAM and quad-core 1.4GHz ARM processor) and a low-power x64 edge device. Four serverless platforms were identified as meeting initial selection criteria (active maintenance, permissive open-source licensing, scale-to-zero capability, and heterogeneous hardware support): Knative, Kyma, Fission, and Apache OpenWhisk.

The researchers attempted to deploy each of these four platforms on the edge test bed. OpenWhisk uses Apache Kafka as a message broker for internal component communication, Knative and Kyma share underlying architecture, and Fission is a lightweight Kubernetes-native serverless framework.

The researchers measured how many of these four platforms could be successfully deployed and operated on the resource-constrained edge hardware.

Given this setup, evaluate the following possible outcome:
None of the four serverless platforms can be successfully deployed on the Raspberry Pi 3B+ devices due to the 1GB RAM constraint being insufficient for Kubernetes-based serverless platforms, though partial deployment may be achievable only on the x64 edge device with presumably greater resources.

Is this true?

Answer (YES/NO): NO